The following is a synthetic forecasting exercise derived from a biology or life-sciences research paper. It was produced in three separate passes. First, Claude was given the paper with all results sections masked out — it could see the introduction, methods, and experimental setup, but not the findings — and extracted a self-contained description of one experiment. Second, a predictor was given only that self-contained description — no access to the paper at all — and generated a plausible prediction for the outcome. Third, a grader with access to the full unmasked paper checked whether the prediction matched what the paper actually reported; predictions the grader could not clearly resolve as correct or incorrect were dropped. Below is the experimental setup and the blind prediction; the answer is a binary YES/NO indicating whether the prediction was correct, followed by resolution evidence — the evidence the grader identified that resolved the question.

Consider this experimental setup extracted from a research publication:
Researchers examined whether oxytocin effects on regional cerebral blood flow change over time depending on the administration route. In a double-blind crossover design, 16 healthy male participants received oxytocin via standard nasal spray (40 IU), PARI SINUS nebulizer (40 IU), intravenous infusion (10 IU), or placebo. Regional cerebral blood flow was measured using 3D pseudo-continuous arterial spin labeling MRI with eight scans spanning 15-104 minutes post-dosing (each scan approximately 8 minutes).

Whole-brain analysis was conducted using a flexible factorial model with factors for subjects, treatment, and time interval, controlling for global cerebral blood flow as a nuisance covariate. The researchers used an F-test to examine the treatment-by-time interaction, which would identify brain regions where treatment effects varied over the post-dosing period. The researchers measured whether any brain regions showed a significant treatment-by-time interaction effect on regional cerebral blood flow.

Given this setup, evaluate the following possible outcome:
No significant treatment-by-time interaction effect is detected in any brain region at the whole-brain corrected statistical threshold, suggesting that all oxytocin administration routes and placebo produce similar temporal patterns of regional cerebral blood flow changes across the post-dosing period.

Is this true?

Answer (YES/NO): NO